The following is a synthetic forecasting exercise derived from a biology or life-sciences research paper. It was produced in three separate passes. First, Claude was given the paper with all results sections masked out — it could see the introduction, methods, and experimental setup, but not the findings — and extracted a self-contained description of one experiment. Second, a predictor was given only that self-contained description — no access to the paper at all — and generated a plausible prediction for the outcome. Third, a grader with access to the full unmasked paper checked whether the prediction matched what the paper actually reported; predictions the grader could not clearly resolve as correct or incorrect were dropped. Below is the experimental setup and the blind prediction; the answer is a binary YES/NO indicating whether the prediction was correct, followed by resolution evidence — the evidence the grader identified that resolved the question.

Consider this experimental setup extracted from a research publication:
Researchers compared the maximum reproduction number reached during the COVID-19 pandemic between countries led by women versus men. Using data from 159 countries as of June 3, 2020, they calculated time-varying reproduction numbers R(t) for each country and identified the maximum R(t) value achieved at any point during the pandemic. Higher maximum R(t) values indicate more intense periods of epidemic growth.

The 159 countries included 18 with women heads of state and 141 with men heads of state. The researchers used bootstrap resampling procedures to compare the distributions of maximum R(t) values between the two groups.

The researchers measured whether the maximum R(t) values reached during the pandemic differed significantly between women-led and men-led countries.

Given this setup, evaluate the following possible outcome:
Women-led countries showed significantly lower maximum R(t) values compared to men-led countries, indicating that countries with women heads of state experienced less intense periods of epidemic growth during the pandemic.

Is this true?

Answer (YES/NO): NO